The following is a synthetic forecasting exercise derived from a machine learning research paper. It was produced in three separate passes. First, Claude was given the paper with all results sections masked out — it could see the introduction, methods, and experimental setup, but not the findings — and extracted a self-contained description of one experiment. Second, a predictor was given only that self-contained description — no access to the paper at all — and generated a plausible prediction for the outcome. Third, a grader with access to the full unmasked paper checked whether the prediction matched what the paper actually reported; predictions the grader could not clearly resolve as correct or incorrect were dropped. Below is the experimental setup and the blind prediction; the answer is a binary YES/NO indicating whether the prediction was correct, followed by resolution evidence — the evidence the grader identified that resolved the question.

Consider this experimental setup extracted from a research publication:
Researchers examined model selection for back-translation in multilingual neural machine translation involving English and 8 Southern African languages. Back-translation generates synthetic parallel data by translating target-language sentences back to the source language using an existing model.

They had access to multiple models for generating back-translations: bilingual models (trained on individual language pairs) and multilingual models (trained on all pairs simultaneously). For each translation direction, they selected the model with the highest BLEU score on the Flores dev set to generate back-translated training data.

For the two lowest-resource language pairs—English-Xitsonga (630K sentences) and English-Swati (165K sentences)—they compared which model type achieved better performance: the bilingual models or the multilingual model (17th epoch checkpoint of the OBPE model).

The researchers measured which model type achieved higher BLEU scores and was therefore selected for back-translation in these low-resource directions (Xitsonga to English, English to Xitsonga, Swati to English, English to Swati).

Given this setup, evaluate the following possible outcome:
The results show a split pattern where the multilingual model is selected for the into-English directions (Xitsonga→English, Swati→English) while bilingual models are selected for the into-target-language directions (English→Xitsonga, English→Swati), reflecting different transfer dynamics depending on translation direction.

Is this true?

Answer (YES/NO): NO